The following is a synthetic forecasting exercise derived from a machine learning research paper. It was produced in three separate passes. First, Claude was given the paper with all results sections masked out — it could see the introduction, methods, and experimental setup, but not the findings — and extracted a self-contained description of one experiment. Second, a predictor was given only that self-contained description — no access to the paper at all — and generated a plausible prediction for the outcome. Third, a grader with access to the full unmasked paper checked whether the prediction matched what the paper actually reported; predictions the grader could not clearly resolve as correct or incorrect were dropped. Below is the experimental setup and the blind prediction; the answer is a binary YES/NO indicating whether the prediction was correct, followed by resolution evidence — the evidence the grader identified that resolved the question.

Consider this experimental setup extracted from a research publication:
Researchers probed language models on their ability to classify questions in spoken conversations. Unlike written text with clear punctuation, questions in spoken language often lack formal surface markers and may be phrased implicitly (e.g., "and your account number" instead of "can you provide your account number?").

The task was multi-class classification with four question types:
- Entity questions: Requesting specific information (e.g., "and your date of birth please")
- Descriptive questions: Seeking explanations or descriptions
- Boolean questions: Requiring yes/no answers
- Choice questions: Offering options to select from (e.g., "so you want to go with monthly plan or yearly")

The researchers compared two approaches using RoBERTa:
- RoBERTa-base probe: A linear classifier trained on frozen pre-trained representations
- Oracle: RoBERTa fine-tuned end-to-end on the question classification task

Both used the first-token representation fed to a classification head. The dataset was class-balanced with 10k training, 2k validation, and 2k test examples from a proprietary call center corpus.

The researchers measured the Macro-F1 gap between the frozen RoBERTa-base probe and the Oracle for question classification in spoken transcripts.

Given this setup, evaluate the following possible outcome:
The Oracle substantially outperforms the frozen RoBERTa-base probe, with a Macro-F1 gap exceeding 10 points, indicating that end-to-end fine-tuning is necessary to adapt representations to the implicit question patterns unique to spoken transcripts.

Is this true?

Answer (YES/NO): NO